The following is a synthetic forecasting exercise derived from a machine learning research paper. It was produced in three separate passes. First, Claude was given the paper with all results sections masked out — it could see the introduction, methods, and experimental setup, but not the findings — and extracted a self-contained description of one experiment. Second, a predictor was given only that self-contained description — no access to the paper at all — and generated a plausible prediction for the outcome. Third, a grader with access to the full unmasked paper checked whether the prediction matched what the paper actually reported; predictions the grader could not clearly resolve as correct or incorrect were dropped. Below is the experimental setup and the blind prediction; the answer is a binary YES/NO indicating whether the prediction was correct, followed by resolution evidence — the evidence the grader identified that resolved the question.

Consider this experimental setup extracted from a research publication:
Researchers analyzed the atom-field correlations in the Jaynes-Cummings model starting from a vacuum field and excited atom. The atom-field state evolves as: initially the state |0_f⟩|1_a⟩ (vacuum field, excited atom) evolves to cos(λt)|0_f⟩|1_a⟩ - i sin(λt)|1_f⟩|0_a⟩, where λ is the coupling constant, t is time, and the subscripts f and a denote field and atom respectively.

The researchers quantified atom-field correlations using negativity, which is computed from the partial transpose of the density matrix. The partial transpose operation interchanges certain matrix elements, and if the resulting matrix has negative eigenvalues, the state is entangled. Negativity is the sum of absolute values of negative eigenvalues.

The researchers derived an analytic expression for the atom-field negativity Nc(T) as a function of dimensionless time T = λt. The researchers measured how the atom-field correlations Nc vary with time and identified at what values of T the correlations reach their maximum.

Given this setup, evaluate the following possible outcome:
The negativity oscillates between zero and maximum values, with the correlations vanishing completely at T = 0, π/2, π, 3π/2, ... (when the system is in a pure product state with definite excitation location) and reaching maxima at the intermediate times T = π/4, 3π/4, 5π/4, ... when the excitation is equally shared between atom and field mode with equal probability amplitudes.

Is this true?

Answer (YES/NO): YES